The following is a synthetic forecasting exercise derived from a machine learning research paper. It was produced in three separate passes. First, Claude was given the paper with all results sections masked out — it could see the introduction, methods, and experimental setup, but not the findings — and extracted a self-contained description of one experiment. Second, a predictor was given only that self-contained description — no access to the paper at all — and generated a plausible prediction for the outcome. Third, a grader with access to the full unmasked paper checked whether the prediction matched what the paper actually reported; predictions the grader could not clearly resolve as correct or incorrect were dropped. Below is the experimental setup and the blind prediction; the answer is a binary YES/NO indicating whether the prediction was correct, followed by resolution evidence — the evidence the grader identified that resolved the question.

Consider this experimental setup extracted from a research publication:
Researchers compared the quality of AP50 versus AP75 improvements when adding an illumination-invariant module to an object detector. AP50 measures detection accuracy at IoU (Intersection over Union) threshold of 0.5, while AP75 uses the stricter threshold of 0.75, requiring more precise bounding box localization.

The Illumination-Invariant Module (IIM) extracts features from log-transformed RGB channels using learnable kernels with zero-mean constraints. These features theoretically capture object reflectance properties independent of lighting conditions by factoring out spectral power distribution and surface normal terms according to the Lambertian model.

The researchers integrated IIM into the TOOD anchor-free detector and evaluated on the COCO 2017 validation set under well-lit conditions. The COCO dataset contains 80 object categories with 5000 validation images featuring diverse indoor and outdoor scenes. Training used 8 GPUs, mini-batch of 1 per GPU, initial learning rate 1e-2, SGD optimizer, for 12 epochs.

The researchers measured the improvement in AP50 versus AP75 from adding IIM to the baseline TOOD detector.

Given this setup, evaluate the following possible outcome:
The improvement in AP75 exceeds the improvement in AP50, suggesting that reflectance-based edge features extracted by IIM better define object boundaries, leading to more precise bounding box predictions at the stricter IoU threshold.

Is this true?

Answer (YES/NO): YES